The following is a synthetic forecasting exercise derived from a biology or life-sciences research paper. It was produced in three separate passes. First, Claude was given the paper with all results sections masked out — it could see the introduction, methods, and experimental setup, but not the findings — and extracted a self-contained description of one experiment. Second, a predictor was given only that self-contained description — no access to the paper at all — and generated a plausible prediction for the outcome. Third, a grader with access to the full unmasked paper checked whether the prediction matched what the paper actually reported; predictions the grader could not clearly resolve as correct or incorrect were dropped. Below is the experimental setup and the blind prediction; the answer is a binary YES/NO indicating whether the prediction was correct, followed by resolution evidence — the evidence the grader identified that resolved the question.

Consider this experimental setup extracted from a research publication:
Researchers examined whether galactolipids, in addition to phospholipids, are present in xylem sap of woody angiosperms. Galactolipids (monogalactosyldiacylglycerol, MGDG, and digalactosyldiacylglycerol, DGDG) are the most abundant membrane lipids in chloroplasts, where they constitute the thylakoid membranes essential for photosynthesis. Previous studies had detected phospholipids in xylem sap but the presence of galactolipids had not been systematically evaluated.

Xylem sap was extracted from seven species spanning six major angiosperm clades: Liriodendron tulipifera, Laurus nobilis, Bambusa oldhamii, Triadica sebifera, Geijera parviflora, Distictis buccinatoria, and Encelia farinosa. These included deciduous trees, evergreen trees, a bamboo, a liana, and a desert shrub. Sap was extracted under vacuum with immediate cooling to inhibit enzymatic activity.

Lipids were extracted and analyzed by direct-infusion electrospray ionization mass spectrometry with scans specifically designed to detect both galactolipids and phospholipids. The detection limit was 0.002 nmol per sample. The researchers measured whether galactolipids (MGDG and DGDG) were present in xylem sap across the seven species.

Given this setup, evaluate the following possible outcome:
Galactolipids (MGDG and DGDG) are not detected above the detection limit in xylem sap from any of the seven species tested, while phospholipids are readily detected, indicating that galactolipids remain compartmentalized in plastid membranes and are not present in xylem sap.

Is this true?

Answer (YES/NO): NO